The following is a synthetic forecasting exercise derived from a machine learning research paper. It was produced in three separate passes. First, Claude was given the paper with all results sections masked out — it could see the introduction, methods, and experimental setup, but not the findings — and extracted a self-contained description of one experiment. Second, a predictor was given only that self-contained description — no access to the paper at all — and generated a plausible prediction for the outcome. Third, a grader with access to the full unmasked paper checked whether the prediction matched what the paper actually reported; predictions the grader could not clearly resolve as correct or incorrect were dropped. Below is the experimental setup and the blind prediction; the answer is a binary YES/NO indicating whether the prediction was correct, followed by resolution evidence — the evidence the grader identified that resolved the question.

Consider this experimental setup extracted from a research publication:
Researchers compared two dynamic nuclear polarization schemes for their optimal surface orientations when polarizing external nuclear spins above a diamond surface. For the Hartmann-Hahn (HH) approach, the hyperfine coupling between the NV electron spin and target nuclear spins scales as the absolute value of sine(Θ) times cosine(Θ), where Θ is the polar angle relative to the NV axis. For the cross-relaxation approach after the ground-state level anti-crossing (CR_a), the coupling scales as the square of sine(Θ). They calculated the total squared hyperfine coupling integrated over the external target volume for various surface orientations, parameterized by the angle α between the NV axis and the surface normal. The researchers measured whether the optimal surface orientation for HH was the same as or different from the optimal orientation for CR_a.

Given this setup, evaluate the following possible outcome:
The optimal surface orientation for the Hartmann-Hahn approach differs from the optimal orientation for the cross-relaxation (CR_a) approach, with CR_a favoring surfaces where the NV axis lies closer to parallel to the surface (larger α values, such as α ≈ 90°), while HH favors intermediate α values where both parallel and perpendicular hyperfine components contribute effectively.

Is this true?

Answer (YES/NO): NO